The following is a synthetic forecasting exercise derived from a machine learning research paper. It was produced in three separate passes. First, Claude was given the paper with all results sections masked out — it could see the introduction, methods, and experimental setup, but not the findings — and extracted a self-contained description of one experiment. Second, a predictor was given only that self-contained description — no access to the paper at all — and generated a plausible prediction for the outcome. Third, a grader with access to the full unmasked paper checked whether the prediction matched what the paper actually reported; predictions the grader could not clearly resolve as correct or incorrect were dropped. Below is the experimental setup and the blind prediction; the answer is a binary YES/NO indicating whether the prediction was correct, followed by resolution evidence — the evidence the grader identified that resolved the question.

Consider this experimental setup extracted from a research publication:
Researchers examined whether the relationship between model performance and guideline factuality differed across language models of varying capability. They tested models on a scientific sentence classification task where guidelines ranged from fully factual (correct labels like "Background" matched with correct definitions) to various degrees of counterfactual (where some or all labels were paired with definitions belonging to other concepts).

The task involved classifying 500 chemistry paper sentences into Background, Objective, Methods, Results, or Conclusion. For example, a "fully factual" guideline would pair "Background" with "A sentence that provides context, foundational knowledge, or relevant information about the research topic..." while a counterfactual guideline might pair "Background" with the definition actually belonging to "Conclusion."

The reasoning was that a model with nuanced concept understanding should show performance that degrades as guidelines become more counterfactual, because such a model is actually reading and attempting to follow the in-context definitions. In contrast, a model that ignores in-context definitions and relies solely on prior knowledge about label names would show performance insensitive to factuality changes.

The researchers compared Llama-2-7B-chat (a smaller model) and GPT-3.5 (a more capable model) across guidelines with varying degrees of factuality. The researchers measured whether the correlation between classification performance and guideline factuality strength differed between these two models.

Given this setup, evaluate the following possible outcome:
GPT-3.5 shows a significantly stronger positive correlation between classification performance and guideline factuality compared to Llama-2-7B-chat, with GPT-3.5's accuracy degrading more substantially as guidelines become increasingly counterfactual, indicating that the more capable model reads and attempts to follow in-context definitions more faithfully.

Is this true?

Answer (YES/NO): YES